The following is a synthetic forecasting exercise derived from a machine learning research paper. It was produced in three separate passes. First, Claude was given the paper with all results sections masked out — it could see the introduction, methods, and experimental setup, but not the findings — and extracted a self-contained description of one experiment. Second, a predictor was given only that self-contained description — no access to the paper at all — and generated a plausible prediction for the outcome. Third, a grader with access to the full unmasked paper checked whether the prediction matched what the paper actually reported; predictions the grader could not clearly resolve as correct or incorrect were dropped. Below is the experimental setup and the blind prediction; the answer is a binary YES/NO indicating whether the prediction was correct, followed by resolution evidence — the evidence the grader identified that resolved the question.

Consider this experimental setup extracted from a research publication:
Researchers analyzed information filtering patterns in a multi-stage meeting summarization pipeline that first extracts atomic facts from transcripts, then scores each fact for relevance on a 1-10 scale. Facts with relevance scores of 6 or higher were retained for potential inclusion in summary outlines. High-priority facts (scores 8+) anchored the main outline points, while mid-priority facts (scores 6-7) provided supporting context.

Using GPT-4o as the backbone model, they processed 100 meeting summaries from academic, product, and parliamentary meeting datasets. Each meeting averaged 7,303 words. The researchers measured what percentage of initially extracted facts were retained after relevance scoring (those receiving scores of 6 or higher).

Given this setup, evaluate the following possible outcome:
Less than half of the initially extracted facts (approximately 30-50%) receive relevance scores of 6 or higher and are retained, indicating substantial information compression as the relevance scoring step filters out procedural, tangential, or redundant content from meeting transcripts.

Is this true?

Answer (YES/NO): YES